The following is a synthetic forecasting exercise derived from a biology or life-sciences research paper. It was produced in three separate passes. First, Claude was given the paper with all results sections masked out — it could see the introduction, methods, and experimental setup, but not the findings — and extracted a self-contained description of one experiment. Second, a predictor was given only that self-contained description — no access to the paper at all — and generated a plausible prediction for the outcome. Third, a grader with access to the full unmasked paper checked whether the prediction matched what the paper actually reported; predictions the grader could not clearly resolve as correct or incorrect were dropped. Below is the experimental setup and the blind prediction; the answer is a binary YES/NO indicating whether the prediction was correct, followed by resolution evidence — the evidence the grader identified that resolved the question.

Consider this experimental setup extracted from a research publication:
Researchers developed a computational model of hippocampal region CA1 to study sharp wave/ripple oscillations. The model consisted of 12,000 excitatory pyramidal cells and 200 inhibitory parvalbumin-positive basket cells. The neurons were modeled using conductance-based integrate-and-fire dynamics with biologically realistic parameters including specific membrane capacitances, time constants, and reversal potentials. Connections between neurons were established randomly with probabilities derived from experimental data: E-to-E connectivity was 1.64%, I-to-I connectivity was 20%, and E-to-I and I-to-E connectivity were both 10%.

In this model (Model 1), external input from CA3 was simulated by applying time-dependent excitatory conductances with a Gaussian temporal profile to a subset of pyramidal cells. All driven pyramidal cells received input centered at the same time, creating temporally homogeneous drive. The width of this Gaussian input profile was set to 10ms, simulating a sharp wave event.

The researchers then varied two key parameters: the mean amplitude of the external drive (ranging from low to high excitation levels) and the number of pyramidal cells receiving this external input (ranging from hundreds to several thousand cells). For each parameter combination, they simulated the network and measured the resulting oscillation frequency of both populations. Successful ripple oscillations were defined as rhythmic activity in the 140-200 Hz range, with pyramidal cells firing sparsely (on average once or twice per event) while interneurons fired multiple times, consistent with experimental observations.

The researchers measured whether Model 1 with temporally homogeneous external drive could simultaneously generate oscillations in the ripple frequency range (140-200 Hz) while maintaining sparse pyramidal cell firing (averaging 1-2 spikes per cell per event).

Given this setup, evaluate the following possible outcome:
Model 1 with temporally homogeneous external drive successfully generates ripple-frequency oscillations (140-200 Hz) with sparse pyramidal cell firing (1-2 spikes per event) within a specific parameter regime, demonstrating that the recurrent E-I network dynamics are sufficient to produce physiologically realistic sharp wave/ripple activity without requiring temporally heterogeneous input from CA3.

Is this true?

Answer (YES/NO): NO